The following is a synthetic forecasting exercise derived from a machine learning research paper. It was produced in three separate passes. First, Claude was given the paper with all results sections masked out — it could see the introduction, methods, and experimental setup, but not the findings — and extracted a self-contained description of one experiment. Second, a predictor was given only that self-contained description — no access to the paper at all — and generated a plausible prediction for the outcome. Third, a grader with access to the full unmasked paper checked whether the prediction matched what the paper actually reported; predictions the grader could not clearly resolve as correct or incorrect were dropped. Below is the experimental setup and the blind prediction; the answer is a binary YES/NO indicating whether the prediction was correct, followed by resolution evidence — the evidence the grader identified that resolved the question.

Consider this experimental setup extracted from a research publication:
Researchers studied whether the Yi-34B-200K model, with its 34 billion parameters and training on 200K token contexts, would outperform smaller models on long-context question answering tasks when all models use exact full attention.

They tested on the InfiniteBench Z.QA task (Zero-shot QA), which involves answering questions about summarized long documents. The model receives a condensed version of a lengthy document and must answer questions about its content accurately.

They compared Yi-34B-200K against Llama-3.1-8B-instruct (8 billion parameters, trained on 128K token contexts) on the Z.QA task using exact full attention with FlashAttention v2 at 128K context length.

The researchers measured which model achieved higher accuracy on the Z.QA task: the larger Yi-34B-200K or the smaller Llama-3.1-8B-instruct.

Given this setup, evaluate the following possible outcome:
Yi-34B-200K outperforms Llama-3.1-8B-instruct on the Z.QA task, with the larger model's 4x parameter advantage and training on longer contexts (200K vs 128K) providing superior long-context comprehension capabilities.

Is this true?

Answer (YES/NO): NO